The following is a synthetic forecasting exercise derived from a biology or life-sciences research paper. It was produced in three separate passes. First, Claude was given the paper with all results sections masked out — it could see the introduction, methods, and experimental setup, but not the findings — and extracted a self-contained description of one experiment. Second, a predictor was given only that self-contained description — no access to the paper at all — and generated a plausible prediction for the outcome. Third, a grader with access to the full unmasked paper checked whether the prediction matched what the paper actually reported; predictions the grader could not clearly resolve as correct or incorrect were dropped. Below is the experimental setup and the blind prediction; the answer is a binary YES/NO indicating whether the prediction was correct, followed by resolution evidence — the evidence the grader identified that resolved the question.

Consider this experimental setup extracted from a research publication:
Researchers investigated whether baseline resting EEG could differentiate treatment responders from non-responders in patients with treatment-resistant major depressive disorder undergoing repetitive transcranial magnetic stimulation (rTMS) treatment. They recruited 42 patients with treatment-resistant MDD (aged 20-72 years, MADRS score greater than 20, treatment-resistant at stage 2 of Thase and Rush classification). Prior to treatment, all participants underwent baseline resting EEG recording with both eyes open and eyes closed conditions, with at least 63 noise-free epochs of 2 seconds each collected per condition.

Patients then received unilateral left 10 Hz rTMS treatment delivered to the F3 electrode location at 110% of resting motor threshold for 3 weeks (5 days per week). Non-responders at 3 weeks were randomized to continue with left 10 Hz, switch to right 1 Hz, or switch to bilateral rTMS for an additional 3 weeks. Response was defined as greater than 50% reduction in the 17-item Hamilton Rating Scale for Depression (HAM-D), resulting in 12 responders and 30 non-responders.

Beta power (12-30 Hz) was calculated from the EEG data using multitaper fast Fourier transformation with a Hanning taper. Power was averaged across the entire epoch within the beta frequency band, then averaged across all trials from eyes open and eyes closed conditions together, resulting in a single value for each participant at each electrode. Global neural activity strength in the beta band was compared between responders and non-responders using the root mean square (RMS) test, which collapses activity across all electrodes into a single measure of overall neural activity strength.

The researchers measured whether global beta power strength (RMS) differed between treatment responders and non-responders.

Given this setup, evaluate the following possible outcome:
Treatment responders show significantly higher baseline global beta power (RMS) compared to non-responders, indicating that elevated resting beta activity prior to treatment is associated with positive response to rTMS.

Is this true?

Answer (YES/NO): NO